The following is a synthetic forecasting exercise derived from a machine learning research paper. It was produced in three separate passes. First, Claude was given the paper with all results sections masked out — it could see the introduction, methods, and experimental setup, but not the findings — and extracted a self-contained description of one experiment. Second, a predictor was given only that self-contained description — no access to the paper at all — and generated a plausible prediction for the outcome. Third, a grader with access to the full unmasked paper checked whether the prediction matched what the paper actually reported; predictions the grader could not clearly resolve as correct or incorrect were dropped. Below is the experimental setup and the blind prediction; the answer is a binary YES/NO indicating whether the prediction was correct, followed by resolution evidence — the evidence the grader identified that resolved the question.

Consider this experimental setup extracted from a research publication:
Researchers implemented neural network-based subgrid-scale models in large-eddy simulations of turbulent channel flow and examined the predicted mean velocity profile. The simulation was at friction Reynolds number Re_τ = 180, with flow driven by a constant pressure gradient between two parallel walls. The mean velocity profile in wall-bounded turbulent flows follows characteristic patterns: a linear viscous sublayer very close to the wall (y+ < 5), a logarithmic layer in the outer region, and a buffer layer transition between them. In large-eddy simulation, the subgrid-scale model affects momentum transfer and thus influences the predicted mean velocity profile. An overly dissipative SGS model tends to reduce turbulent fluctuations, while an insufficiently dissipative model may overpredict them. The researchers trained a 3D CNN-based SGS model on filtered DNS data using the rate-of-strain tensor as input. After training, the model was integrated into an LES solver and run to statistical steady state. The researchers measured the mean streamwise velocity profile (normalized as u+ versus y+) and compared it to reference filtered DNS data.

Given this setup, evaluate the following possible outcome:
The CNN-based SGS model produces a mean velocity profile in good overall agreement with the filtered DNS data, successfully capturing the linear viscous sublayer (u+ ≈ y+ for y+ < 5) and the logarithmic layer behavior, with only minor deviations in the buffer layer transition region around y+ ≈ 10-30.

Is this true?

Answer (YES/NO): NO